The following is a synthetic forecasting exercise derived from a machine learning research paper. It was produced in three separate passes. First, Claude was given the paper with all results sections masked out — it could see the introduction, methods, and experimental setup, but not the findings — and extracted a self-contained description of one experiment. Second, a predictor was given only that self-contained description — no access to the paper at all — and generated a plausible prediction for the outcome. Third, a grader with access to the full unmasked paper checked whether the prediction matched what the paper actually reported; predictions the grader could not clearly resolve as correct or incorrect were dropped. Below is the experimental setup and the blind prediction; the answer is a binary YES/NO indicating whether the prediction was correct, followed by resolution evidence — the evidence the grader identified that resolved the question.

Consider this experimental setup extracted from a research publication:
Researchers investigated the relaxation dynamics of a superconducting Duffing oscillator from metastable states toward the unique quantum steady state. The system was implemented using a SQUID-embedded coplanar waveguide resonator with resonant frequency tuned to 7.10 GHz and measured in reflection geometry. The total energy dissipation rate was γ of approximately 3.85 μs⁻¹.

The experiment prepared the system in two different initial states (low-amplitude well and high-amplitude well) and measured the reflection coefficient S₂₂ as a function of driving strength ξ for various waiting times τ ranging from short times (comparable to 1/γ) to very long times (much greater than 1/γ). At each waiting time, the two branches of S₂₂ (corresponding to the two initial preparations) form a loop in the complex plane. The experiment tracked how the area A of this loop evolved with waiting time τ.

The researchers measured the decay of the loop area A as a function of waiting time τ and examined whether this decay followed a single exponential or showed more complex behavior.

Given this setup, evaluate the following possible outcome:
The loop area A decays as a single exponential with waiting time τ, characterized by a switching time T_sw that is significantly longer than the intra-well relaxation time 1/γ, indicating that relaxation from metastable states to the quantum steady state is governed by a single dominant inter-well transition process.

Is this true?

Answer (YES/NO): NO